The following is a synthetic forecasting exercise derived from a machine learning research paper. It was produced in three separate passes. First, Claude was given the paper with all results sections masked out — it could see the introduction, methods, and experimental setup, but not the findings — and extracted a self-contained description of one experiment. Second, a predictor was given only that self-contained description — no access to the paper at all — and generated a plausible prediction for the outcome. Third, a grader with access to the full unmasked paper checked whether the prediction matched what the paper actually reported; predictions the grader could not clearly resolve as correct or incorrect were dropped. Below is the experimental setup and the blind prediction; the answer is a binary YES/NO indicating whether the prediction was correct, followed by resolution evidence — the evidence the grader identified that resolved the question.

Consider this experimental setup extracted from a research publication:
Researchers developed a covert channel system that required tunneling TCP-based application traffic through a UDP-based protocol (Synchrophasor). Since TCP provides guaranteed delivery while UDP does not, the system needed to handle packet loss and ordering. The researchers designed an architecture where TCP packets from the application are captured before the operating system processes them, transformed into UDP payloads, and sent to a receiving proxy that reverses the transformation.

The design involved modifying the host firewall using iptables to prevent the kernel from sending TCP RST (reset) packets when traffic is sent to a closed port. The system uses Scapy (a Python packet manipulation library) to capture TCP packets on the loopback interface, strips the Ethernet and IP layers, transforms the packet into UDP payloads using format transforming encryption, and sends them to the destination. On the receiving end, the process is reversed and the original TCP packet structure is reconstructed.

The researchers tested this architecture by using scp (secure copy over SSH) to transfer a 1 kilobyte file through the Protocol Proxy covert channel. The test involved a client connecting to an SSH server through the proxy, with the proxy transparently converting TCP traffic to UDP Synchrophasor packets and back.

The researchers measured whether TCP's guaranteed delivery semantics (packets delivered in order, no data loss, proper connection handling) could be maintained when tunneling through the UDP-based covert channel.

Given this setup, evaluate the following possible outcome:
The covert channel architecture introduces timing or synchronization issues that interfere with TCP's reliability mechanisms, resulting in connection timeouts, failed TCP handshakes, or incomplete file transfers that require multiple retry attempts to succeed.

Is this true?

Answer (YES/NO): NO